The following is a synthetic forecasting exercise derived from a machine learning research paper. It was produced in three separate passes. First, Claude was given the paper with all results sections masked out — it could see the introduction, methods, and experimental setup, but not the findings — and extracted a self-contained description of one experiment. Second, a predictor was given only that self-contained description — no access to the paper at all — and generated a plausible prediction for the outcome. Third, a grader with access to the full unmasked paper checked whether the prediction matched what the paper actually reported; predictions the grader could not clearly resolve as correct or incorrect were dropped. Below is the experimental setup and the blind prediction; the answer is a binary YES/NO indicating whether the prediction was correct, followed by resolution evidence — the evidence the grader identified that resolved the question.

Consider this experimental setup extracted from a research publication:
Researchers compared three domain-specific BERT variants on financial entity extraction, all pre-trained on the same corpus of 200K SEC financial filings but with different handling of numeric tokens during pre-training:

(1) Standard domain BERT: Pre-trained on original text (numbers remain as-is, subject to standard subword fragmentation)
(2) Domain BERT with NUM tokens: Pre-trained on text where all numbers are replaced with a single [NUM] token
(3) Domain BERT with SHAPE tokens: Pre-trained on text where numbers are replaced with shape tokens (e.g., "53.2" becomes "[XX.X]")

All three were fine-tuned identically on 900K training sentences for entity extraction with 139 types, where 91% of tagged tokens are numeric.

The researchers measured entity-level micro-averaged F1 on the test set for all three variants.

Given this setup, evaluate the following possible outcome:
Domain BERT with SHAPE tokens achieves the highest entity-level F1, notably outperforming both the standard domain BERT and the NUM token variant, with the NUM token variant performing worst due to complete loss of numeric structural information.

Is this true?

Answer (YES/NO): NO